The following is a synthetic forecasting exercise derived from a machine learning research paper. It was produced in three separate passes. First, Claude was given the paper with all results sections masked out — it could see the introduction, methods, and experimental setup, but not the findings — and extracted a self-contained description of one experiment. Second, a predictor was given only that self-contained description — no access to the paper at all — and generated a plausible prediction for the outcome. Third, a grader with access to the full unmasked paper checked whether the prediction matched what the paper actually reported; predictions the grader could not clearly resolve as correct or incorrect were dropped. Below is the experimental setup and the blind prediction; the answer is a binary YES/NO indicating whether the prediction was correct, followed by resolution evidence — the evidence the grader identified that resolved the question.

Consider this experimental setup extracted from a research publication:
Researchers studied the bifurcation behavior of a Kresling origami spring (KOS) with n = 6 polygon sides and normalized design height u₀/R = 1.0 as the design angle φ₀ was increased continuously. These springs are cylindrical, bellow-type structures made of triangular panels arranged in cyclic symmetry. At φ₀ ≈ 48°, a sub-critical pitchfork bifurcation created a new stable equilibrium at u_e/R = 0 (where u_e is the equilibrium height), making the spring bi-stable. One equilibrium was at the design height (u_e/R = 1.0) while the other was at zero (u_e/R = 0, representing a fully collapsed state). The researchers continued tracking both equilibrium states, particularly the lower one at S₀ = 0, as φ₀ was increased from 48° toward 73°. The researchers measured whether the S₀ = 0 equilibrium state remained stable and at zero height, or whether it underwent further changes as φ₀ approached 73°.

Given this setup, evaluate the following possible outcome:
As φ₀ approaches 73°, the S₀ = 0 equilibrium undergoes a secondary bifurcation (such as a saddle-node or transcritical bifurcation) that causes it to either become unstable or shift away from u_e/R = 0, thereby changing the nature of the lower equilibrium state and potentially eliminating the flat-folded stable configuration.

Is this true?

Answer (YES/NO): YES